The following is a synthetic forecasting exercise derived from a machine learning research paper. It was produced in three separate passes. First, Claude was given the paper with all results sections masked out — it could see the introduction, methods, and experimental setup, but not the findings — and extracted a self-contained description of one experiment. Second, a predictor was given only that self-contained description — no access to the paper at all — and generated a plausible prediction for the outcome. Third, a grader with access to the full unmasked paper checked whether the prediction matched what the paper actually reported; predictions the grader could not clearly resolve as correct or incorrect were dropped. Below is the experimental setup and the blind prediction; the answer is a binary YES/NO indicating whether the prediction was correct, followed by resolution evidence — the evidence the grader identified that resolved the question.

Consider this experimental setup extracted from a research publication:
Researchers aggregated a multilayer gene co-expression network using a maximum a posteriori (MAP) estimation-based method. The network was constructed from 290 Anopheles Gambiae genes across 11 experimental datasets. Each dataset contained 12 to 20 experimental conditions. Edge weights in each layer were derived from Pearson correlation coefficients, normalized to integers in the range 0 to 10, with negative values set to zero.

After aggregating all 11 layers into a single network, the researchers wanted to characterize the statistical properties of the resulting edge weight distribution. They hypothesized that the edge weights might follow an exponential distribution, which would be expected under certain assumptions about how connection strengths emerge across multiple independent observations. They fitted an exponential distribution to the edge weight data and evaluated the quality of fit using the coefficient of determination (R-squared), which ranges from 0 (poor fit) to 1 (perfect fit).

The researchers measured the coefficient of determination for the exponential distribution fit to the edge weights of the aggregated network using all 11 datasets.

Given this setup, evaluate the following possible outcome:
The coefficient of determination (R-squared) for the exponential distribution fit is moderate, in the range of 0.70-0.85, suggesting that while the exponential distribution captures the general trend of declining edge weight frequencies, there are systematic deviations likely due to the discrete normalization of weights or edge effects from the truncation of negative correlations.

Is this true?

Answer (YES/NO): NO